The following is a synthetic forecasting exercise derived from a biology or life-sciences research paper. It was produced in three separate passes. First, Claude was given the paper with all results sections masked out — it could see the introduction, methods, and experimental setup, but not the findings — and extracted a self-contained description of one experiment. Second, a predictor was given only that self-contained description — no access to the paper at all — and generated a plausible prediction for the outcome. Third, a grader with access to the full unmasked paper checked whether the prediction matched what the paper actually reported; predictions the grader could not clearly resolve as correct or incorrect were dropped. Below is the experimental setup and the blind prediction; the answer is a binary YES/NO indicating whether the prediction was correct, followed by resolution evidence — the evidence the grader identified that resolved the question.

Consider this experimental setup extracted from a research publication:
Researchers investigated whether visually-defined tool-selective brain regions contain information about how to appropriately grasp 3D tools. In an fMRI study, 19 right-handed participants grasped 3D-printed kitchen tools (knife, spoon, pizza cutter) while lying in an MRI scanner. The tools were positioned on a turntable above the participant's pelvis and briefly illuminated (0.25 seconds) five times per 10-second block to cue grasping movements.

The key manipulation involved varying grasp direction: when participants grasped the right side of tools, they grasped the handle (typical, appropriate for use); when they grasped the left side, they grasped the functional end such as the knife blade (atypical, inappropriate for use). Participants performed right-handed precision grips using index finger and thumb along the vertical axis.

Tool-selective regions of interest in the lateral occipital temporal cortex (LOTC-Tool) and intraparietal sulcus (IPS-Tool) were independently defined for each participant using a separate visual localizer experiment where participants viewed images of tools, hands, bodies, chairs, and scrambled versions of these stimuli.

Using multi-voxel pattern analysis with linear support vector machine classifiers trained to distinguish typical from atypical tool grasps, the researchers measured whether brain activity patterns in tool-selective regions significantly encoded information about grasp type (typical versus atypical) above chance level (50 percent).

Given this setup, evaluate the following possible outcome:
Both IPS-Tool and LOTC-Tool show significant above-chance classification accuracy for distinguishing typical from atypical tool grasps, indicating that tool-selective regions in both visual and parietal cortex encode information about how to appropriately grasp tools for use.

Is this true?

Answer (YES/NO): NO